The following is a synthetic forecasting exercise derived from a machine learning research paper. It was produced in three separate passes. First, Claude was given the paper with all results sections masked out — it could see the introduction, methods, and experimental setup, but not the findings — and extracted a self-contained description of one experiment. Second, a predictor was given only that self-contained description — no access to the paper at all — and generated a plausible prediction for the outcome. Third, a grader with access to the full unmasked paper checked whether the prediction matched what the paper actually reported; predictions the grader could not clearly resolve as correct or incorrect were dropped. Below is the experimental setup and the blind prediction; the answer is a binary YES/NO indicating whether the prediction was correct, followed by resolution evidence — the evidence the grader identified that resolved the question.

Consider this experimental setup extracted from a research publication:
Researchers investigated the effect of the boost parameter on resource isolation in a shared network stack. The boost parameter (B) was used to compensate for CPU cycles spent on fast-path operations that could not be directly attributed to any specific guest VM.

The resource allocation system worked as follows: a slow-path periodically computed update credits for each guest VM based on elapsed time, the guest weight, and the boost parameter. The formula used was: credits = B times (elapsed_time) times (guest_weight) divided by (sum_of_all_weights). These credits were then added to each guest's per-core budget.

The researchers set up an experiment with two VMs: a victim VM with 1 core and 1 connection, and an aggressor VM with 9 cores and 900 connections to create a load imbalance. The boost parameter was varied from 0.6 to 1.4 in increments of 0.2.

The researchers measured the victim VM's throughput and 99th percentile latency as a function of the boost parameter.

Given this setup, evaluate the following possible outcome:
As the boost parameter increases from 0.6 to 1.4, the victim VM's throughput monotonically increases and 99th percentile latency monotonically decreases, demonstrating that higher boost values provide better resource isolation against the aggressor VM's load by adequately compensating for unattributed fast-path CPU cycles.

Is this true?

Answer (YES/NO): NO